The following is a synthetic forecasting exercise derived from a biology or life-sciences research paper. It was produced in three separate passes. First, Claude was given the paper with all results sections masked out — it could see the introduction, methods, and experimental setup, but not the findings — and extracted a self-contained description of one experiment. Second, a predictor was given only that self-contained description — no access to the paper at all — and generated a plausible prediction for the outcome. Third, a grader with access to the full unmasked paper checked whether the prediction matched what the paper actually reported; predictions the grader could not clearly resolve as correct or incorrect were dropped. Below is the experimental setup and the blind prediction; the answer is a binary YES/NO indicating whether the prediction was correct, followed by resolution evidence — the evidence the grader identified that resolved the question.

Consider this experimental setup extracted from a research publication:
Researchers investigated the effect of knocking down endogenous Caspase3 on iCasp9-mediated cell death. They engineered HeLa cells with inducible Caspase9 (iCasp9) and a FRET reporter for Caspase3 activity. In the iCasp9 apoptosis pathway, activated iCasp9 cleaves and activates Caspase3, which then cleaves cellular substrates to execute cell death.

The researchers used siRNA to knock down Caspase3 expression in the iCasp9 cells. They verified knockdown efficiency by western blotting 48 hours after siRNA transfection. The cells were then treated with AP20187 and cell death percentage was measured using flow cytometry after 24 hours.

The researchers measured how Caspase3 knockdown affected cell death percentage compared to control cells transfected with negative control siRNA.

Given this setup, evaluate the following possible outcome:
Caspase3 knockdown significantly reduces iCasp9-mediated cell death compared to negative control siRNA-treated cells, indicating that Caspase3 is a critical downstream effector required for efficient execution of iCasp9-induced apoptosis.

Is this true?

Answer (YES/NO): YES